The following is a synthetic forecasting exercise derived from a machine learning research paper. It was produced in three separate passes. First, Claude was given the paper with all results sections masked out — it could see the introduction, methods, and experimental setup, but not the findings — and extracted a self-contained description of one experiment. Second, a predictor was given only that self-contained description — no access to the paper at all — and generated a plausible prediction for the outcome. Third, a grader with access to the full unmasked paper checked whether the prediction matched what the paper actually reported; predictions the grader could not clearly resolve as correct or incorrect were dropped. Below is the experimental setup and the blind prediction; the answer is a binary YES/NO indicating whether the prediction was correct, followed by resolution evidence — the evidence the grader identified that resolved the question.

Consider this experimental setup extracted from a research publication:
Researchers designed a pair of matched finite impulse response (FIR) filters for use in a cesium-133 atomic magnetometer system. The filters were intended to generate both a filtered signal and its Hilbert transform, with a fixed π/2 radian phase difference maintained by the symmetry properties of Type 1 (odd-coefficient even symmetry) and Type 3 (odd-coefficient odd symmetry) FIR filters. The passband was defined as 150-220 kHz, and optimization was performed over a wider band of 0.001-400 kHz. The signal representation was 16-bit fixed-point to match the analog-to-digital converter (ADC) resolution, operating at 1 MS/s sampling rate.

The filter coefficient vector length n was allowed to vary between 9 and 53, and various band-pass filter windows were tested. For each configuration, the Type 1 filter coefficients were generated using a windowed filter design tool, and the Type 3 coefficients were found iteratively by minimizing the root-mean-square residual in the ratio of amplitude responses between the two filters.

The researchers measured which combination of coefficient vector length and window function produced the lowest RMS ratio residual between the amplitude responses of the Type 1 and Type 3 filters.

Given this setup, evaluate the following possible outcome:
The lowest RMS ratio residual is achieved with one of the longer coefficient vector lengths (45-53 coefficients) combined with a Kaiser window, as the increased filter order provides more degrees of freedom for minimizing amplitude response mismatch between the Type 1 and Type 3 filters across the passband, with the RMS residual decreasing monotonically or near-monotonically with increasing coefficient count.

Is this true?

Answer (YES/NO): NO